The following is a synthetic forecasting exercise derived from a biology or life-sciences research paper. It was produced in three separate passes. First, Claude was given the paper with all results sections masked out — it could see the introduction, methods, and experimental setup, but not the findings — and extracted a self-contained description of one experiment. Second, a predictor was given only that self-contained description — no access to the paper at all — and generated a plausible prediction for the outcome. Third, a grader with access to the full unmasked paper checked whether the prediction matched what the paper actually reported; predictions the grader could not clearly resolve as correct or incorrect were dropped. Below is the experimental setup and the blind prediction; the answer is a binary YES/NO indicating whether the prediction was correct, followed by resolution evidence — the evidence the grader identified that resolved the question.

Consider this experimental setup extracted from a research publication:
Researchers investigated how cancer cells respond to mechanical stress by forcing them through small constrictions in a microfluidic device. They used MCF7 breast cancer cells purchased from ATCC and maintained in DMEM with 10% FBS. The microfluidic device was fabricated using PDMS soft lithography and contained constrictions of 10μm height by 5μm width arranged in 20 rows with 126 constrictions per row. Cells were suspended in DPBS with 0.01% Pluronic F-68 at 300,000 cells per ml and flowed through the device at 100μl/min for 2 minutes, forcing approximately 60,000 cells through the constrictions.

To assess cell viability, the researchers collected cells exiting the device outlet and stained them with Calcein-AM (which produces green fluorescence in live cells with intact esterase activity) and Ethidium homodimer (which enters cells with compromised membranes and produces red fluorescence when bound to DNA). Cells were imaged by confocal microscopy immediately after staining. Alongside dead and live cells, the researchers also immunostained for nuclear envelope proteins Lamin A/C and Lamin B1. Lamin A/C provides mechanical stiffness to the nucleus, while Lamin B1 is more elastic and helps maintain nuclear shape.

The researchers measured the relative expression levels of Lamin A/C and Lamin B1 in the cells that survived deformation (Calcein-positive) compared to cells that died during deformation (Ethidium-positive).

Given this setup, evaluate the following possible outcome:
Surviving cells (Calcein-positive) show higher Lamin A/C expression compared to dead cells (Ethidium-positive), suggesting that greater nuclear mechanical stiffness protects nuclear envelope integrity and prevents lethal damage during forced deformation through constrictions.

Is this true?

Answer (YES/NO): NO